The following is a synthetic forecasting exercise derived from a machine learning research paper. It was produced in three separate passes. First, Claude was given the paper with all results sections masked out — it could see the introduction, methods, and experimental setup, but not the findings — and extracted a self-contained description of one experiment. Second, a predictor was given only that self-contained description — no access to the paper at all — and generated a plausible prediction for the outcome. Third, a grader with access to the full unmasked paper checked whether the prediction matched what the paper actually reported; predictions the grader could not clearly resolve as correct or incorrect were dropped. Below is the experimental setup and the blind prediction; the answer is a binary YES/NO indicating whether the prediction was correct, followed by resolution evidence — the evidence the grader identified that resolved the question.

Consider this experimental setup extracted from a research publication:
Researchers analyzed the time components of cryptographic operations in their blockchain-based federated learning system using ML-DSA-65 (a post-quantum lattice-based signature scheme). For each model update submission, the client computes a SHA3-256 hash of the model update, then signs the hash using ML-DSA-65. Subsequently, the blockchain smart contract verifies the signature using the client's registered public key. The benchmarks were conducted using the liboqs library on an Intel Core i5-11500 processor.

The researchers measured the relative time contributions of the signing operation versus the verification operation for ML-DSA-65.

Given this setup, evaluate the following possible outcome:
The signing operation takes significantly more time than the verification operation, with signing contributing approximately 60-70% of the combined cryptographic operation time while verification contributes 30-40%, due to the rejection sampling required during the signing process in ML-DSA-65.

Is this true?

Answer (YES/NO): NO